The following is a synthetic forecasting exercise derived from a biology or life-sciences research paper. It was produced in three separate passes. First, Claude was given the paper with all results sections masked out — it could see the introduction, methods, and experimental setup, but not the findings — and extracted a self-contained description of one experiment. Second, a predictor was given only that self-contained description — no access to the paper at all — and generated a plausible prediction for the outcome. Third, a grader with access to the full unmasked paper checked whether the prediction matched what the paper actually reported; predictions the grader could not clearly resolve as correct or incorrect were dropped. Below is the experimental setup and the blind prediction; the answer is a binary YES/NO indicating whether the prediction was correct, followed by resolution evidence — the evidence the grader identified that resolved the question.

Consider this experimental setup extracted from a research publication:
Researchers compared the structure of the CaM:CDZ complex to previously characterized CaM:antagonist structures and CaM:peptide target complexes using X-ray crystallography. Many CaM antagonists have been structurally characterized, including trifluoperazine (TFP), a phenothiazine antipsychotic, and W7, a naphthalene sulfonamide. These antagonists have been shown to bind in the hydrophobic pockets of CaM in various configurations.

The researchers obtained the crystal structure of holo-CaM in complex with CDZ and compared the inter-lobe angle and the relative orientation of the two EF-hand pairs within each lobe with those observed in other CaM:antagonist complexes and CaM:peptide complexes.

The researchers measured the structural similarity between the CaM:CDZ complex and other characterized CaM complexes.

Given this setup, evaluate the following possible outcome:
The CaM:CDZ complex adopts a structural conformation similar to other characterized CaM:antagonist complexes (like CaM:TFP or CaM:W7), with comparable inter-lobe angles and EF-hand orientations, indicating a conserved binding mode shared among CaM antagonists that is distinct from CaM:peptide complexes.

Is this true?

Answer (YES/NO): NO